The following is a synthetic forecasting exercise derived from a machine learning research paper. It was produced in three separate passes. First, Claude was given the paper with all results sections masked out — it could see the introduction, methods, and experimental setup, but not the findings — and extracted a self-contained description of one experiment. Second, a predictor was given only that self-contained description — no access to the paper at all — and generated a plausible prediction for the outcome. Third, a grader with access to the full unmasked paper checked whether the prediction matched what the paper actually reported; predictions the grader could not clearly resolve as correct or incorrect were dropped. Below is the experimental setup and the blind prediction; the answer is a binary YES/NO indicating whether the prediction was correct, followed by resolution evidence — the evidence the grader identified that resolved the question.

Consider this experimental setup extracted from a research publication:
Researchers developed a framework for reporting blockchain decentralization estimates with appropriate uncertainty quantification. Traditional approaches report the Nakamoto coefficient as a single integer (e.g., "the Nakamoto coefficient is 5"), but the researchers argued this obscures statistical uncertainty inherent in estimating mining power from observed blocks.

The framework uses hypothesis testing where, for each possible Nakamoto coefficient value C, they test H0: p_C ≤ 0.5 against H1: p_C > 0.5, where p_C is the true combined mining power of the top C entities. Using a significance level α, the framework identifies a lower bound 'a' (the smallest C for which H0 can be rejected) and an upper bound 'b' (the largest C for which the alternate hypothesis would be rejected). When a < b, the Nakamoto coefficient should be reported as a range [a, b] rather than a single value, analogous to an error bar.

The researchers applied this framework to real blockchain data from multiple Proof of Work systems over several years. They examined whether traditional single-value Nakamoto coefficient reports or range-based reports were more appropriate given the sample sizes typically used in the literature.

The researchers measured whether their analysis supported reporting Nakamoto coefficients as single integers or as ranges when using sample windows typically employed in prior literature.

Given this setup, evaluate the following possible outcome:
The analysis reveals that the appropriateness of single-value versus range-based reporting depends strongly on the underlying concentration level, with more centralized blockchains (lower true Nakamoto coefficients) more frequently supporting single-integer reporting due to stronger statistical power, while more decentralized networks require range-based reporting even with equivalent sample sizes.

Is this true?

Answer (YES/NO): NO